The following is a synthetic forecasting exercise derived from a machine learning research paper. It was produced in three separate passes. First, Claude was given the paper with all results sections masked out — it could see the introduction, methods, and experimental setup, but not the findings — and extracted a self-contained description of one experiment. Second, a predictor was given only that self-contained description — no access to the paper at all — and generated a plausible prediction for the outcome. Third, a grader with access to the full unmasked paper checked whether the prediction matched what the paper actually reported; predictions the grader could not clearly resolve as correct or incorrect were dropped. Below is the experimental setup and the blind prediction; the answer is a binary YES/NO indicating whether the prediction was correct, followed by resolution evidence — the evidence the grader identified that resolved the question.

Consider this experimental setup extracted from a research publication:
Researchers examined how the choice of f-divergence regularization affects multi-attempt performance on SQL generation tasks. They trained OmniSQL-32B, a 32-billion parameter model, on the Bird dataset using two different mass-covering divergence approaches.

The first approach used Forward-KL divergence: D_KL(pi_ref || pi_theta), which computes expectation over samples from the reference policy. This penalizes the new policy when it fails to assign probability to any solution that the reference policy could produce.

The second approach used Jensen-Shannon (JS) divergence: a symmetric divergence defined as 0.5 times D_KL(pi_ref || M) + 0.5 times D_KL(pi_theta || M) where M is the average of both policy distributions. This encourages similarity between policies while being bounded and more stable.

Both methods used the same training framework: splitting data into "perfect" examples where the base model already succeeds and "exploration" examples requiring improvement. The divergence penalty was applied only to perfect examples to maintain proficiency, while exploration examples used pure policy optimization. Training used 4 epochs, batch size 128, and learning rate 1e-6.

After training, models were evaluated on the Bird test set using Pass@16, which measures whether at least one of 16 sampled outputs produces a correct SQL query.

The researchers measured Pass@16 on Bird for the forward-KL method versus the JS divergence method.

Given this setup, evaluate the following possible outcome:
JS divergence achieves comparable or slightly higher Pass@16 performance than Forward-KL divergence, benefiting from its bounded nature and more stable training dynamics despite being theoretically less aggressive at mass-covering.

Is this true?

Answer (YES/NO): YES